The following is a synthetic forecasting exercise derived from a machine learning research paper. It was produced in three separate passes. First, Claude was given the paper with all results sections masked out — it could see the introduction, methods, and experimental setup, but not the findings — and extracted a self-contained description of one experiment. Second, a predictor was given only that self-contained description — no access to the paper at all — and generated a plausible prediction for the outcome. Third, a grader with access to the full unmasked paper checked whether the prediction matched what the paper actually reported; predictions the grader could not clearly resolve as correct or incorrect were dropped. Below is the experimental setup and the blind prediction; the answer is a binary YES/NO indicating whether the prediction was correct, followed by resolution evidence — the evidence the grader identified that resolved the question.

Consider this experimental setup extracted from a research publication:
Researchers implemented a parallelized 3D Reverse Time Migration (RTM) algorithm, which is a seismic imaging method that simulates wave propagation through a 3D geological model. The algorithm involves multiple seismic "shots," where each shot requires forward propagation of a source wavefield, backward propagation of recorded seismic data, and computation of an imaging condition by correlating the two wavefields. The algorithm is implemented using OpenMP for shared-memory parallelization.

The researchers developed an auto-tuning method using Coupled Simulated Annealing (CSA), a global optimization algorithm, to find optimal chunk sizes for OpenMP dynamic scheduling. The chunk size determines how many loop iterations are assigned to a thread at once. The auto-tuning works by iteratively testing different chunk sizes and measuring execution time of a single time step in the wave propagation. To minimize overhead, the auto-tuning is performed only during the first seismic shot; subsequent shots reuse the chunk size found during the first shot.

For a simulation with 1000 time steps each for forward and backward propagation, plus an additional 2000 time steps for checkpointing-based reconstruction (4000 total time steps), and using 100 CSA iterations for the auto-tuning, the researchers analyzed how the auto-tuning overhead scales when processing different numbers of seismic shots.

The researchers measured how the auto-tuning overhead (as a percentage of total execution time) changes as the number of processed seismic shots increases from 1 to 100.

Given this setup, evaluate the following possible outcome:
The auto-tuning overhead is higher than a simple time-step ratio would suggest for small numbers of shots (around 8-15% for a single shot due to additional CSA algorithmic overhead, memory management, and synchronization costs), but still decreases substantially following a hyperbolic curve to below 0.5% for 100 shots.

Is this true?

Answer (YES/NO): NO